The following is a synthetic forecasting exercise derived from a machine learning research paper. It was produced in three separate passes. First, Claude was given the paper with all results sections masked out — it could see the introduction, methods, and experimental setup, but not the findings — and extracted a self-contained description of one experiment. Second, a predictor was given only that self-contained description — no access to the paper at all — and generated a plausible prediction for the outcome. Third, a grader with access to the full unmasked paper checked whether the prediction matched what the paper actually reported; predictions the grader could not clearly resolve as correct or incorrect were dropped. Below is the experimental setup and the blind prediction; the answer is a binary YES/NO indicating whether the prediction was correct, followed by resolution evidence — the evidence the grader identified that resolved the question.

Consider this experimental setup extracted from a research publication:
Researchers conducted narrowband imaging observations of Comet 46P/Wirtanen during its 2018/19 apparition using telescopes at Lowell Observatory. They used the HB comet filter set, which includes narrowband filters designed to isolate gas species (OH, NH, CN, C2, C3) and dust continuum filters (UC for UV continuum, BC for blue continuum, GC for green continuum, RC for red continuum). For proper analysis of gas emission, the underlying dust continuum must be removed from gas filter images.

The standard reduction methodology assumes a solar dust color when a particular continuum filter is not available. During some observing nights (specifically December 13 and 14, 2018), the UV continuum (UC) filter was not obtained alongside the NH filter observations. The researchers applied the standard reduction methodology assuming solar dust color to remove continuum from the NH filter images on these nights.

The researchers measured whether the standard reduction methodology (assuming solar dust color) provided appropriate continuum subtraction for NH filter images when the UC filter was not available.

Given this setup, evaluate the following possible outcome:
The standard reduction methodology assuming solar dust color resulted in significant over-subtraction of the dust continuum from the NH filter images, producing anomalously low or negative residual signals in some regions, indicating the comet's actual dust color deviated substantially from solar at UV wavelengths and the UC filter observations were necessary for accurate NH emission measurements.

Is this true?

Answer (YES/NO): YES